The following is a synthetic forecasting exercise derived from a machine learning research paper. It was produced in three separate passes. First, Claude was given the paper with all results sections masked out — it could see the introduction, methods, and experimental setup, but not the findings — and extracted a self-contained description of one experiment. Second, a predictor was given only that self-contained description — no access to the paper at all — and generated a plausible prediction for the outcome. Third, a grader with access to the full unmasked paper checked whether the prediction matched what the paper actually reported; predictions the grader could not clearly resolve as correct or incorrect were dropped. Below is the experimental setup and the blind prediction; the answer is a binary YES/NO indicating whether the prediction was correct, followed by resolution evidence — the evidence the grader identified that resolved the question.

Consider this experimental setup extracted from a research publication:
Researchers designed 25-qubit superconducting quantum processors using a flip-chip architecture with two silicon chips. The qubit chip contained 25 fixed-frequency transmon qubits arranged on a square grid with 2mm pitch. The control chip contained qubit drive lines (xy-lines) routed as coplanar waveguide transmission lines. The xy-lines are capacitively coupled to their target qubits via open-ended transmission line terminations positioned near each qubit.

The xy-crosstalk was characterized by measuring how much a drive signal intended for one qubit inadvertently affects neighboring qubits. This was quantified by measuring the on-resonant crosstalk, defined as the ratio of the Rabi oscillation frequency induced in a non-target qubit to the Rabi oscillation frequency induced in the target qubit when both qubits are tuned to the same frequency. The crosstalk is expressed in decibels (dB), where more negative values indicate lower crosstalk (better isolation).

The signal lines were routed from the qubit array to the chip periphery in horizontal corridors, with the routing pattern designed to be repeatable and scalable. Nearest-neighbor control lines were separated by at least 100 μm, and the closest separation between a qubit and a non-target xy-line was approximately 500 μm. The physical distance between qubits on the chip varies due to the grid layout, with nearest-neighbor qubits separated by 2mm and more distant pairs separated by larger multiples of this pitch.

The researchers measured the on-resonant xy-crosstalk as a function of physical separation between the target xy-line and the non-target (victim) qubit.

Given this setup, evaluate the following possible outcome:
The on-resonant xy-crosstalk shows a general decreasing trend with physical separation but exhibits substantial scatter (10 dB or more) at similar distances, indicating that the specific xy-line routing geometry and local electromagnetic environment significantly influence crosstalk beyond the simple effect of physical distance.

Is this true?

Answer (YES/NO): NO